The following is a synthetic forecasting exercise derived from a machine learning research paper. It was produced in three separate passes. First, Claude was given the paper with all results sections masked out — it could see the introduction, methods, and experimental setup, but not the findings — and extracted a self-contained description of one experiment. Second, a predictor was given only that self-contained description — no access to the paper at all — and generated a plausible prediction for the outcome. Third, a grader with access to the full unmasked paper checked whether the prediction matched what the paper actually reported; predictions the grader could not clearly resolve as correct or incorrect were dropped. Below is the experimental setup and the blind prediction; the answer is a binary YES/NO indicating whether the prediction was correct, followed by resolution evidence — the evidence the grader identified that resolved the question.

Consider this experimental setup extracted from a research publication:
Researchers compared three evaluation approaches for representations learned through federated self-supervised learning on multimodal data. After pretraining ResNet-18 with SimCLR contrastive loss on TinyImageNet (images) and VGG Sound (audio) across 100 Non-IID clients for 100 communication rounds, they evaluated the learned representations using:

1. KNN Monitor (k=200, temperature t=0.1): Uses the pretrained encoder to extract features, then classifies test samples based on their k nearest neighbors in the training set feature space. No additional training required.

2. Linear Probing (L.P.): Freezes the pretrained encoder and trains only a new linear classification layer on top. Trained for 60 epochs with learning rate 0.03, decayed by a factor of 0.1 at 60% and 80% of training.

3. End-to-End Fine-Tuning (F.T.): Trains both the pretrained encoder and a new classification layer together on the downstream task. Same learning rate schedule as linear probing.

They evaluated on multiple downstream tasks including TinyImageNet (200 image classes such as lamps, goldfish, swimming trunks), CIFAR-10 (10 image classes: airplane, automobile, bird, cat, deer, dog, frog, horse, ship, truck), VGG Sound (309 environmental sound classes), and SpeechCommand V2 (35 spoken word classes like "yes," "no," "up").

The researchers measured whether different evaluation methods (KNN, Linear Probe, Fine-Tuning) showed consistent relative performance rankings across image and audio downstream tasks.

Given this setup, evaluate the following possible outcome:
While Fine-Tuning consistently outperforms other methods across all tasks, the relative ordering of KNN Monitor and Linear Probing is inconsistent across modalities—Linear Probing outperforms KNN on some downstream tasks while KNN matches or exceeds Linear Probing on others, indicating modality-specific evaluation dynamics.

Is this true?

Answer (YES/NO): NO